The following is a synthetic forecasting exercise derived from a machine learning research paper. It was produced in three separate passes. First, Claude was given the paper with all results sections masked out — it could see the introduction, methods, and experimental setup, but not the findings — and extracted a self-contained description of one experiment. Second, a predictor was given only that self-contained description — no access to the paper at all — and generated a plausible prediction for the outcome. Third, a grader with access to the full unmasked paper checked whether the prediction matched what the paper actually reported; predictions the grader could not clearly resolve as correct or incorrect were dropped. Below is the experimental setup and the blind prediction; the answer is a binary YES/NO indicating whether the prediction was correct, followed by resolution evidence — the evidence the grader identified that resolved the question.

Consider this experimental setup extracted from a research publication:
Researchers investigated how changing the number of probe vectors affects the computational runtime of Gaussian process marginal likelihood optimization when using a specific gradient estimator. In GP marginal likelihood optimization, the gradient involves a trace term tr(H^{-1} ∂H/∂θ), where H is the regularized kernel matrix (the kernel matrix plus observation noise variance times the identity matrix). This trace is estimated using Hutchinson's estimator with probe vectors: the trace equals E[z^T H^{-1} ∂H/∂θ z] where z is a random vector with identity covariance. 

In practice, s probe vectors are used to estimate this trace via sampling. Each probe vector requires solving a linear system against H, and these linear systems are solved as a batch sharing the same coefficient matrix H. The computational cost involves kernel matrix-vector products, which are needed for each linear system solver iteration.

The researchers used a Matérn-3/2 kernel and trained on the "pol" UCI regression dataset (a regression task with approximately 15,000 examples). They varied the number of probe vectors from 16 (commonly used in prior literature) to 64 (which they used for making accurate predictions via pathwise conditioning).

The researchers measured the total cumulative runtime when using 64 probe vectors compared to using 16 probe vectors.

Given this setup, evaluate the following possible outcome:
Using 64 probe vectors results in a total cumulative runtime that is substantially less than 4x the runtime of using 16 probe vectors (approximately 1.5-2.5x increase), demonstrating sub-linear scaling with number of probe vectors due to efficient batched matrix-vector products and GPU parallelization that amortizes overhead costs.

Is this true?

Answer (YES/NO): NO